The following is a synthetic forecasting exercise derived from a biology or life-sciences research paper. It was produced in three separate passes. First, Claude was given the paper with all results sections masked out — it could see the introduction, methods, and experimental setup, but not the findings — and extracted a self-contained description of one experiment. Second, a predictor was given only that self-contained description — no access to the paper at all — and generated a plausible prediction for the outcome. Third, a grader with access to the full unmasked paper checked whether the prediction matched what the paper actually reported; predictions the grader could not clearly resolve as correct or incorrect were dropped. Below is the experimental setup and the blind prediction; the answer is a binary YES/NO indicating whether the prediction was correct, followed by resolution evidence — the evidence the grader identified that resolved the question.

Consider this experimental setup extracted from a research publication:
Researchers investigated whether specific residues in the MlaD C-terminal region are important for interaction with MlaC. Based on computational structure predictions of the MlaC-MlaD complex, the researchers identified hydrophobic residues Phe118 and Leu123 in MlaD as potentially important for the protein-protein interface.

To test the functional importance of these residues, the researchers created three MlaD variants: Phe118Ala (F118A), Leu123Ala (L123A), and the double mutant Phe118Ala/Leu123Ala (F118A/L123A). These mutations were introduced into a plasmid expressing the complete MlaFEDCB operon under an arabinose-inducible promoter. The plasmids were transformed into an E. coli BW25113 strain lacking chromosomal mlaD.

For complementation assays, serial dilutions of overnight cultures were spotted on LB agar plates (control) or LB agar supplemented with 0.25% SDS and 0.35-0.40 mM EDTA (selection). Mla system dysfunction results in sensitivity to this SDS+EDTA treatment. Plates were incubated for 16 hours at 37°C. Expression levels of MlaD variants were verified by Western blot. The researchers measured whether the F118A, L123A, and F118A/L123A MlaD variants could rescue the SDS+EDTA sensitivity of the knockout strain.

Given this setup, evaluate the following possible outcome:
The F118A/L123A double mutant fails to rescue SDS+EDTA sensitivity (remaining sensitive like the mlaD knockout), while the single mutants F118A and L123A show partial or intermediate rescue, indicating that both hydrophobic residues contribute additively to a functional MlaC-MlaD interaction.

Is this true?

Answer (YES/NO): NO